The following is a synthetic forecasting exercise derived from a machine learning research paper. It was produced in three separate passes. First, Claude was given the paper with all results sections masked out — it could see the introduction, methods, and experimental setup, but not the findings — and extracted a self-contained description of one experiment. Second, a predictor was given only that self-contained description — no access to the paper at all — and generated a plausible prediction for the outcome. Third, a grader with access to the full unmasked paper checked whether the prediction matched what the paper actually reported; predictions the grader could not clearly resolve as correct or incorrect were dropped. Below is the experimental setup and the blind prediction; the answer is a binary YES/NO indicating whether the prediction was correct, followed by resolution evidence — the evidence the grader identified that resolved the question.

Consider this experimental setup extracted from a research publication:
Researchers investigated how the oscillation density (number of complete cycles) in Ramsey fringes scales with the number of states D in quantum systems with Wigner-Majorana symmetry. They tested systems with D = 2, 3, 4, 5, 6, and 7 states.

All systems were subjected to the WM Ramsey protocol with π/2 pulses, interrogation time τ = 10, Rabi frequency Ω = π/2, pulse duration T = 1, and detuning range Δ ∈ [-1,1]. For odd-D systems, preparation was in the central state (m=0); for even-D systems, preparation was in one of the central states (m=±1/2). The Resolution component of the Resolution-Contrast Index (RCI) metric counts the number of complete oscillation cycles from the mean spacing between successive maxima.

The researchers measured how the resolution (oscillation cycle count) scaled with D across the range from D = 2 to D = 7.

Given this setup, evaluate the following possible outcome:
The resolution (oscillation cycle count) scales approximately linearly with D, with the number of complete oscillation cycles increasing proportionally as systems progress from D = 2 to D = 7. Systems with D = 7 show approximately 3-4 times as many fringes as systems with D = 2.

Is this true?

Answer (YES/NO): NO